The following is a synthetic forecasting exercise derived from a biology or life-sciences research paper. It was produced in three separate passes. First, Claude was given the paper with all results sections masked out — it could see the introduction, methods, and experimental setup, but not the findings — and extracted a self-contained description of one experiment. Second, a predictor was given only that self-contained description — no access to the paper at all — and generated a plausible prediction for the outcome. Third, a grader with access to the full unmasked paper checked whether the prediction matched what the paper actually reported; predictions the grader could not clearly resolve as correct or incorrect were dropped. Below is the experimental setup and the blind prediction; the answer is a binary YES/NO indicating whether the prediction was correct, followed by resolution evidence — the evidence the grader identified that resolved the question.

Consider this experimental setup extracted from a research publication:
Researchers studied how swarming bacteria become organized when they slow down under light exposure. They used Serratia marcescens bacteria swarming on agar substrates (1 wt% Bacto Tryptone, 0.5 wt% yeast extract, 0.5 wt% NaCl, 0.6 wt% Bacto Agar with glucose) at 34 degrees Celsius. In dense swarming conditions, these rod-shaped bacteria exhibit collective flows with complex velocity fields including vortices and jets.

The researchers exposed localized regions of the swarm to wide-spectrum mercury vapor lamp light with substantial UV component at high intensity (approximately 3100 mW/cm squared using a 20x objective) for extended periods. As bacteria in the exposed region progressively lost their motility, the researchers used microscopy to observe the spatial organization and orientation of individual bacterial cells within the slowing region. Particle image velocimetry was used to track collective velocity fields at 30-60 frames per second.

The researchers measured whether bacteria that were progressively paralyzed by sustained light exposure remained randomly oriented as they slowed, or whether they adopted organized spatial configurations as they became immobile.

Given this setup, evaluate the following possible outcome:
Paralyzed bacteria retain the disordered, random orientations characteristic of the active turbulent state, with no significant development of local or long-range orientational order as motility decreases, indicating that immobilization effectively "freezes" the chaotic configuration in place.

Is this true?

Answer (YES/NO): NO